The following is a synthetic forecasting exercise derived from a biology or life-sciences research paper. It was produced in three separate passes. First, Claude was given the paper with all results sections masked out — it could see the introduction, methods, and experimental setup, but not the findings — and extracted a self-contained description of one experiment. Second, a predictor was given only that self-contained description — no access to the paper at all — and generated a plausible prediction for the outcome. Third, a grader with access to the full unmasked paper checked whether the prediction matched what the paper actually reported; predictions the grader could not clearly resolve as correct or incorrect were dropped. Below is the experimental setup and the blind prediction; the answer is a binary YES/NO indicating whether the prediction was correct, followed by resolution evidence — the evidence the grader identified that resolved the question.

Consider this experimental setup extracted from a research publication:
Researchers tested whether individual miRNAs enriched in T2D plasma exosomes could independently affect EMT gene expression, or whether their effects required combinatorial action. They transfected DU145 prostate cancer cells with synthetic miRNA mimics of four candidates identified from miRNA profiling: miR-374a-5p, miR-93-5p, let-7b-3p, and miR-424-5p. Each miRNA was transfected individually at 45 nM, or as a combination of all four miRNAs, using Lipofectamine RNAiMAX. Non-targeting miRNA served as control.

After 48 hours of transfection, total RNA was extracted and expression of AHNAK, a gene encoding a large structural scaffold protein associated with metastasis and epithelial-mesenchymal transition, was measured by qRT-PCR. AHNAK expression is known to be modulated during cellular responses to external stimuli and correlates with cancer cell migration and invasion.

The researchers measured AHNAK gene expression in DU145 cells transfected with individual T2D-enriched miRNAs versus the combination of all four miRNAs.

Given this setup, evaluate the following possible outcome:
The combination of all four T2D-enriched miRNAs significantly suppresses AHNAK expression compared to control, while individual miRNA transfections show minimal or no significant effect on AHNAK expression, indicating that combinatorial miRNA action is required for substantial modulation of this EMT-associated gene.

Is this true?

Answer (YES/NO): NO